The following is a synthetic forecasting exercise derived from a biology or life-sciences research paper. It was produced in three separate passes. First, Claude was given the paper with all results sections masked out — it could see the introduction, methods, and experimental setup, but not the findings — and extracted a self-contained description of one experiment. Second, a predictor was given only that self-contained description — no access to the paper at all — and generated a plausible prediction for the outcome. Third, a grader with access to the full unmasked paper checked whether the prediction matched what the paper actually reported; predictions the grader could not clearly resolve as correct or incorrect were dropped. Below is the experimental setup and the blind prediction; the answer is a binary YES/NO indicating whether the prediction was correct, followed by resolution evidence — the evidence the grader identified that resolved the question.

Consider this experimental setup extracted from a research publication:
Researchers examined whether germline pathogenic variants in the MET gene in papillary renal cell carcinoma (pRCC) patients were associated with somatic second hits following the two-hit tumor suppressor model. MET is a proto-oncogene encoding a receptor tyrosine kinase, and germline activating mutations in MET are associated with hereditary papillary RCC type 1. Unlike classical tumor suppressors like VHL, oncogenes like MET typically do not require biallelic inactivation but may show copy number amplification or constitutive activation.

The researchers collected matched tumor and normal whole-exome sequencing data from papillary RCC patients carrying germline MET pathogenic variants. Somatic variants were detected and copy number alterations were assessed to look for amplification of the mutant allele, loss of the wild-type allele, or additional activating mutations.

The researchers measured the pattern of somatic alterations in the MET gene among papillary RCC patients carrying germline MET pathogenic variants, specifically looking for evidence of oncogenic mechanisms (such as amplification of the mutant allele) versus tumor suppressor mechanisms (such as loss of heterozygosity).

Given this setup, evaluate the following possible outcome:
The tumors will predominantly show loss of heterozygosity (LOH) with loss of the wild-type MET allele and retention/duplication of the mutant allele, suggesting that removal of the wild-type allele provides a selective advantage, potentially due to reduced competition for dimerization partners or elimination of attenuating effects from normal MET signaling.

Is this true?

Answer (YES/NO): NO